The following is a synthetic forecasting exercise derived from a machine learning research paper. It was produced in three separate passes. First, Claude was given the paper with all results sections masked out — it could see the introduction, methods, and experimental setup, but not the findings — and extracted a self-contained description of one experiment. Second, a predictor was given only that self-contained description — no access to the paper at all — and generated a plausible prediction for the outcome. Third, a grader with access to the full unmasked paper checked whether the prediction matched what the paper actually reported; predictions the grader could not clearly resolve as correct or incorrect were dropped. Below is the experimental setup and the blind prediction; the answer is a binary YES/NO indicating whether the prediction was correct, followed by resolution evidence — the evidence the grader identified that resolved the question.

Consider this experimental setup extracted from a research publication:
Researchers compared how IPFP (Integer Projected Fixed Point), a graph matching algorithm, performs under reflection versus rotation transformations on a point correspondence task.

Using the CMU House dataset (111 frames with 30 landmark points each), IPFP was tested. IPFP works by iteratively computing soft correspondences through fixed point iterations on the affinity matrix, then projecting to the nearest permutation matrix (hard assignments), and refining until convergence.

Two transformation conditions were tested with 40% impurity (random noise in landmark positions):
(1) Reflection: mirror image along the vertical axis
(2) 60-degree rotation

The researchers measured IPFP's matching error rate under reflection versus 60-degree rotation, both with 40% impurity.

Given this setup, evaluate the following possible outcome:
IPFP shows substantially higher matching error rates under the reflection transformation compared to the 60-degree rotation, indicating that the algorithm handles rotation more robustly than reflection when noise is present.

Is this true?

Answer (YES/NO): NO